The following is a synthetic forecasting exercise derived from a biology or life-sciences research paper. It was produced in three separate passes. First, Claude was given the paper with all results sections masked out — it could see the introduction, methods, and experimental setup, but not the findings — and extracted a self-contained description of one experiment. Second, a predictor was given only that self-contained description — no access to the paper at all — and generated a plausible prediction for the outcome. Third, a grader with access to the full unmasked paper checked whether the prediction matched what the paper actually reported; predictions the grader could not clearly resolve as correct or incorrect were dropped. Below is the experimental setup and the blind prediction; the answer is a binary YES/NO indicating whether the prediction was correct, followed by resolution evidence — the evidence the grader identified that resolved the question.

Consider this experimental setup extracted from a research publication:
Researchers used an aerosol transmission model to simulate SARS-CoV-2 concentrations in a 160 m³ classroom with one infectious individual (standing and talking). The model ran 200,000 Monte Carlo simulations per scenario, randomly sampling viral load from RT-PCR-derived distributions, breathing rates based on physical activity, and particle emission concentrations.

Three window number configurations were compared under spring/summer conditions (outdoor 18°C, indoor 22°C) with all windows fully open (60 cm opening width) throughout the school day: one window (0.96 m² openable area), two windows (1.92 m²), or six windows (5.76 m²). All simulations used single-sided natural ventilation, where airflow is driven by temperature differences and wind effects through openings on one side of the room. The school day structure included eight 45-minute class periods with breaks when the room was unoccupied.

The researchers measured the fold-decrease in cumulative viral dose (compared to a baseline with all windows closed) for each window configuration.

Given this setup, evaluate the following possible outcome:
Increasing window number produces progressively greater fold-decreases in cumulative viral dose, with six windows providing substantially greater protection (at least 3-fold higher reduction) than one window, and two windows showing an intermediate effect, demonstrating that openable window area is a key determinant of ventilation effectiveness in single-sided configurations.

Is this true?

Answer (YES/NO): YES